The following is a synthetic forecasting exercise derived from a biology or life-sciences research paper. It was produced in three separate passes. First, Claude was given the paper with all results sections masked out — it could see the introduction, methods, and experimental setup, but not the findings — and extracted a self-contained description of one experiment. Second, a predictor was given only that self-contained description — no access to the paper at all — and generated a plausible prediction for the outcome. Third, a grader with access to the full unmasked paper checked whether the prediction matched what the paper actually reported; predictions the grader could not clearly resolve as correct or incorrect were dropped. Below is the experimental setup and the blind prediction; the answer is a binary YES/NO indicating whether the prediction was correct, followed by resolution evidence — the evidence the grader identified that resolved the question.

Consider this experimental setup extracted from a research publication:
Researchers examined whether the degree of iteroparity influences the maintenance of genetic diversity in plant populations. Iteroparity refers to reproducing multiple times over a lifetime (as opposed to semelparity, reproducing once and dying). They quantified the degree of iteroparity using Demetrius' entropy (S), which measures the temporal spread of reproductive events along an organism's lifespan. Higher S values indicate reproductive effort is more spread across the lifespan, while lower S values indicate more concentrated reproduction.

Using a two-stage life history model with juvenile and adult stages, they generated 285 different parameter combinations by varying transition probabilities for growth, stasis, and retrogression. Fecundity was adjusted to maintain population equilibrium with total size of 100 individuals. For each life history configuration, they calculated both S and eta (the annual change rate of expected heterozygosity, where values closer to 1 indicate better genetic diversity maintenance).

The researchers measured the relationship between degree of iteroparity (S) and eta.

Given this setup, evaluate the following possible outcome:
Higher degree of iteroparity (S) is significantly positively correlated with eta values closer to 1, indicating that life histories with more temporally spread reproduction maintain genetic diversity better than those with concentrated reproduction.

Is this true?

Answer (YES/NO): YES